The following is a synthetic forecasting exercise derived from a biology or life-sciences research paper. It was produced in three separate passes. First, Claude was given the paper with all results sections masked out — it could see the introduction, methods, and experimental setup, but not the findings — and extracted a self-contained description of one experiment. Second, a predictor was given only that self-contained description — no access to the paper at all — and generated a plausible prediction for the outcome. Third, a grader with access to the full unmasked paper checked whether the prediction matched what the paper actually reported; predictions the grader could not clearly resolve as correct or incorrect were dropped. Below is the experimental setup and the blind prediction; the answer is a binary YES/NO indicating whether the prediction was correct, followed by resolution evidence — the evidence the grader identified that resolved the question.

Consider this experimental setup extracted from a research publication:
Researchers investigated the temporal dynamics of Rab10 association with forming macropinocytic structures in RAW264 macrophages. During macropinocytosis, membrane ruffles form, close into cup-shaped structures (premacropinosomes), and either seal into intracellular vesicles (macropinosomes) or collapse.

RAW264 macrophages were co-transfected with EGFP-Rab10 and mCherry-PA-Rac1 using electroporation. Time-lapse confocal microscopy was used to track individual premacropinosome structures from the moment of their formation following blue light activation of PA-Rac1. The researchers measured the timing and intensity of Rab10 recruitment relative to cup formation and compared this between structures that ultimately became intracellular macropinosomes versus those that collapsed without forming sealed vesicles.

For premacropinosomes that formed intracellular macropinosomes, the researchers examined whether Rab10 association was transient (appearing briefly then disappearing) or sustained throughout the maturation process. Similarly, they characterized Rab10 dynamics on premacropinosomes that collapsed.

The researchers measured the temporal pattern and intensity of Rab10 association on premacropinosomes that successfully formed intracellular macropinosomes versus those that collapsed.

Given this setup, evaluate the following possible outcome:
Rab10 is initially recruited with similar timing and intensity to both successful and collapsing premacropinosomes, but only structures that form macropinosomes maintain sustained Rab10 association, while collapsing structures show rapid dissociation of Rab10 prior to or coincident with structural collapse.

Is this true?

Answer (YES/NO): NO